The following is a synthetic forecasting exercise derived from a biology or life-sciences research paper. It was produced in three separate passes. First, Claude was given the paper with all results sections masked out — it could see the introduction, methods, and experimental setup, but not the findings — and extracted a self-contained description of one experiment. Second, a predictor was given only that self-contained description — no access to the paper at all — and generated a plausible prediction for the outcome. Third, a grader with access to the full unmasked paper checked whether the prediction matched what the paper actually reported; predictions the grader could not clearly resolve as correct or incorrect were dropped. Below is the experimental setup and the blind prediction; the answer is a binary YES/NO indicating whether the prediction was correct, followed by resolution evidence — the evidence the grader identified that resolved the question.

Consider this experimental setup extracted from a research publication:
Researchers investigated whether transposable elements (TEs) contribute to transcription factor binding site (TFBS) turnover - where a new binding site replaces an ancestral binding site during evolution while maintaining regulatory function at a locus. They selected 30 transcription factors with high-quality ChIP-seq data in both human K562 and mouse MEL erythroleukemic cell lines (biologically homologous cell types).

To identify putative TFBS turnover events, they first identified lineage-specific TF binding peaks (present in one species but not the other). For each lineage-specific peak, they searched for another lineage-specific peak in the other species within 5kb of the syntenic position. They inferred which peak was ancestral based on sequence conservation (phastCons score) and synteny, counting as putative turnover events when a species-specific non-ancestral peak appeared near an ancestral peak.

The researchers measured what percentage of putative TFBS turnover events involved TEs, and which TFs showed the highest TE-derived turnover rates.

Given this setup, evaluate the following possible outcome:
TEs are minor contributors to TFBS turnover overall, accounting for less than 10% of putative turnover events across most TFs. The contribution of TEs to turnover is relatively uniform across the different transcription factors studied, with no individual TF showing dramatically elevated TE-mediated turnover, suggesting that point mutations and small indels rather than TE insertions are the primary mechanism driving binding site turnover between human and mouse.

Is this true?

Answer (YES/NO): NO